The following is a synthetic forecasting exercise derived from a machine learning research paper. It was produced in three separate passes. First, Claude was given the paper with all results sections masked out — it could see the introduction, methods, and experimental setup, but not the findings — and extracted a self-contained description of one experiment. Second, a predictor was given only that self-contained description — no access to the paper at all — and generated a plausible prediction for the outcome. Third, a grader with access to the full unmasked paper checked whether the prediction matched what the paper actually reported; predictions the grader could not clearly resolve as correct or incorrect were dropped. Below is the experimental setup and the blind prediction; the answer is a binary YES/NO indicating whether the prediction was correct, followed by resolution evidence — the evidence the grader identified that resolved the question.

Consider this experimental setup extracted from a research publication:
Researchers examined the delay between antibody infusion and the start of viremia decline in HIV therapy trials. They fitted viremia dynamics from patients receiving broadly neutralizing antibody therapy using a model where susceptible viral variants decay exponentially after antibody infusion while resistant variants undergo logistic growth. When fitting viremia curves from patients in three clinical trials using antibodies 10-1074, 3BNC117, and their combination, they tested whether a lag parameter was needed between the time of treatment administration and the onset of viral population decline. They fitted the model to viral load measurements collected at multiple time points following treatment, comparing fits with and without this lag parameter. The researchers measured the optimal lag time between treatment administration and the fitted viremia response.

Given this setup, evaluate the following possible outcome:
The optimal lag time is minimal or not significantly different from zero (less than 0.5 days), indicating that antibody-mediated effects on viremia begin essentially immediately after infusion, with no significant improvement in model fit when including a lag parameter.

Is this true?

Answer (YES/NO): NO